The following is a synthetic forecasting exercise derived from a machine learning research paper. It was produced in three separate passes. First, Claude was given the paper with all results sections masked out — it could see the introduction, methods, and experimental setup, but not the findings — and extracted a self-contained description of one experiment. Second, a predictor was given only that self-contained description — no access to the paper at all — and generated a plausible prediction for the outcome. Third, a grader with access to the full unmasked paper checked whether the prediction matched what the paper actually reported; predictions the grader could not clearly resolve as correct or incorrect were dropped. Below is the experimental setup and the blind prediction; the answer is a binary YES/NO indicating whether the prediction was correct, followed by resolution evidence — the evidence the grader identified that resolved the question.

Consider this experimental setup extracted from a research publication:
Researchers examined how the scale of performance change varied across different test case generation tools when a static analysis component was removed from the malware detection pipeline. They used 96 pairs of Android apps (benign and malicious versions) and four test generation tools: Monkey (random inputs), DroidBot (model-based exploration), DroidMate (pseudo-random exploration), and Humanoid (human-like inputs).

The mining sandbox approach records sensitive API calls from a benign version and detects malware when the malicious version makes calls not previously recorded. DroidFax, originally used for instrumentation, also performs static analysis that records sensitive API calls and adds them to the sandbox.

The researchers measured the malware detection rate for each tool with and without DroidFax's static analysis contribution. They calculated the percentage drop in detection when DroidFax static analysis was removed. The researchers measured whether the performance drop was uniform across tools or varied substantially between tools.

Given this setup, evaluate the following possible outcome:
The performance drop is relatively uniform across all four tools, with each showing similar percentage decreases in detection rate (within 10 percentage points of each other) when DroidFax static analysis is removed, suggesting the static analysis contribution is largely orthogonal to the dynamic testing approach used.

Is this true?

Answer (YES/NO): NO